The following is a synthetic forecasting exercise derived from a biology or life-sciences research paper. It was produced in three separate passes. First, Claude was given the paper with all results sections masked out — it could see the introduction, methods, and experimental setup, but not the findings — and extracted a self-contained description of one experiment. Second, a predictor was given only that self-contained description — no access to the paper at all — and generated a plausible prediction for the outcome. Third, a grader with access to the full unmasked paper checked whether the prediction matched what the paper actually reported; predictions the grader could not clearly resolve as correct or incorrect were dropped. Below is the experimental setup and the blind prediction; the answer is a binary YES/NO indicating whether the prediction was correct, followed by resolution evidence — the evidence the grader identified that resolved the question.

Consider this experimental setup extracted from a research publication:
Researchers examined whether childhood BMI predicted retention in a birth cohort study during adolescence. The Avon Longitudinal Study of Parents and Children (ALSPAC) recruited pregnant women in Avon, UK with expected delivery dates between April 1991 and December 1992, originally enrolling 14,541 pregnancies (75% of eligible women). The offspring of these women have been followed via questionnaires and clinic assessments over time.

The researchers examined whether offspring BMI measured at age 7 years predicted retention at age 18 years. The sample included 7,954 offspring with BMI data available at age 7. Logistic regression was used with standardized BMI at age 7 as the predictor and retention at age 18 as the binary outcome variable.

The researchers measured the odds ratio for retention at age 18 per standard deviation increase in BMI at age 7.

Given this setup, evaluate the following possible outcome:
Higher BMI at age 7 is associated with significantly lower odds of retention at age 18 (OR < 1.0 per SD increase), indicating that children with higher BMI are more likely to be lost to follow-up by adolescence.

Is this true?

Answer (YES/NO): YES